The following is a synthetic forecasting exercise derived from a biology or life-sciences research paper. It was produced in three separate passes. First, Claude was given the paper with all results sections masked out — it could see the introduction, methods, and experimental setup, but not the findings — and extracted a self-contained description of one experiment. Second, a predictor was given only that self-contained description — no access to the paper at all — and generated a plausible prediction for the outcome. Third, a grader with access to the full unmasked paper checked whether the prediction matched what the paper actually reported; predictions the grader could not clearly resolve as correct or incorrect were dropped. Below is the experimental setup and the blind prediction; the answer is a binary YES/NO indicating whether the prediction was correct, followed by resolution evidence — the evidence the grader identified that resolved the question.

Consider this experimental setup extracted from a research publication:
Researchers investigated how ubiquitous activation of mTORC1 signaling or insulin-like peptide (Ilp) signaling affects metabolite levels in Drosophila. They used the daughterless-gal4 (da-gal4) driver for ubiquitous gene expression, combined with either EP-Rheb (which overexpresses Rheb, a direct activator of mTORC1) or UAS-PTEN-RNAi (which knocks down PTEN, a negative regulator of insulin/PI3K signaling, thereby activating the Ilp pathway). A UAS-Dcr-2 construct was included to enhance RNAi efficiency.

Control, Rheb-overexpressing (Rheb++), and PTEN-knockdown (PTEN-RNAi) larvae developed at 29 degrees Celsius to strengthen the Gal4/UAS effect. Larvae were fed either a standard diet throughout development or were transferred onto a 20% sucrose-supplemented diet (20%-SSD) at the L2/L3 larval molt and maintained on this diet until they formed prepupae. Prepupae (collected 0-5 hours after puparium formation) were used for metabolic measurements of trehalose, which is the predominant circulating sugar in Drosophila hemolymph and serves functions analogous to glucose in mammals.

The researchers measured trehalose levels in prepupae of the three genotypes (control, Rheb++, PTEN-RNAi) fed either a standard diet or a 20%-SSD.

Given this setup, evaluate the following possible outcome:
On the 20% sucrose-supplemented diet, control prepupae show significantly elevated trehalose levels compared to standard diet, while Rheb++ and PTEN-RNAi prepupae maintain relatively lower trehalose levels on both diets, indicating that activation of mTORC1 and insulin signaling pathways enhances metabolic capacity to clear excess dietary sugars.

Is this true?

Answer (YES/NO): YES